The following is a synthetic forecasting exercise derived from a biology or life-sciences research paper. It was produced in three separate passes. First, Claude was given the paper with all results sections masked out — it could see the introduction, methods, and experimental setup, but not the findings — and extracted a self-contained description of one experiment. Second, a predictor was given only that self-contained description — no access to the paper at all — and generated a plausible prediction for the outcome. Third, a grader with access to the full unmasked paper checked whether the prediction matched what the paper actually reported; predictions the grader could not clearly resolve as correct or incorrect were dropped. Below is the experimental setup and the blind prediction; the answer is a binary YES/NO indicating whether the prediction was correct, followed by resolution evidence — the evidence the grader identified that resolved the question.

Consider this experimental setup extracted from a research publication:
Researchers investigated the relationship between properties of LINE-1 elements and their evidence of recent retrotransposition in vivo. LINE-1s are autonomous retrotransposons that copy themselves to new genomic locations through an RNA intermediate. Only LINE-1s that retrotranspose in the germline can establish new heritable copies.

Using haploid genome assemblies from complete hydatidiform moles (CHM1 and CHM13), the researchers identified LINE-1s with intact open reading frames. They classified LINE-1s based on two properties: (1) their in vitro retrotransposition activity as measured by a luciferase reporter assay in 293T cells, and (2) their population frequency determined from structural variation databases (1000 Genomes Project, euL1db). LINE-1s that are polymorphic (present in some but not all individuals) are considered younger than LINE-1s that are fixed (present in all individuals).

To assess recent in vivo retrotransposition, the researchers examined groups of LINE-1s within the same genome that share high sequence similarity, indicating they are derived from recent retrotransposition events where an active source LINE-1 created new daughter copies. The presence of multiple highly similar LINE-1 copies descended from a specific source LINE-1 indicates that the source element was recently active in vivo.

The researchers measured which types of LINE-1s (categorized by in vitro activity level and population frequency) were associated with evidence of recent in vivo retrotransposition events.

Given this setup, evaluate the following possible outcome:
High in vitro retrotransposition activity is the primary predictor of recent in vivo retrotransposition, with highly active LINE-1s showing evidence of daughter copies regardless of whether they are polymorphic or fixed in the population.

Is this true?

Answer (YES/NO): NO